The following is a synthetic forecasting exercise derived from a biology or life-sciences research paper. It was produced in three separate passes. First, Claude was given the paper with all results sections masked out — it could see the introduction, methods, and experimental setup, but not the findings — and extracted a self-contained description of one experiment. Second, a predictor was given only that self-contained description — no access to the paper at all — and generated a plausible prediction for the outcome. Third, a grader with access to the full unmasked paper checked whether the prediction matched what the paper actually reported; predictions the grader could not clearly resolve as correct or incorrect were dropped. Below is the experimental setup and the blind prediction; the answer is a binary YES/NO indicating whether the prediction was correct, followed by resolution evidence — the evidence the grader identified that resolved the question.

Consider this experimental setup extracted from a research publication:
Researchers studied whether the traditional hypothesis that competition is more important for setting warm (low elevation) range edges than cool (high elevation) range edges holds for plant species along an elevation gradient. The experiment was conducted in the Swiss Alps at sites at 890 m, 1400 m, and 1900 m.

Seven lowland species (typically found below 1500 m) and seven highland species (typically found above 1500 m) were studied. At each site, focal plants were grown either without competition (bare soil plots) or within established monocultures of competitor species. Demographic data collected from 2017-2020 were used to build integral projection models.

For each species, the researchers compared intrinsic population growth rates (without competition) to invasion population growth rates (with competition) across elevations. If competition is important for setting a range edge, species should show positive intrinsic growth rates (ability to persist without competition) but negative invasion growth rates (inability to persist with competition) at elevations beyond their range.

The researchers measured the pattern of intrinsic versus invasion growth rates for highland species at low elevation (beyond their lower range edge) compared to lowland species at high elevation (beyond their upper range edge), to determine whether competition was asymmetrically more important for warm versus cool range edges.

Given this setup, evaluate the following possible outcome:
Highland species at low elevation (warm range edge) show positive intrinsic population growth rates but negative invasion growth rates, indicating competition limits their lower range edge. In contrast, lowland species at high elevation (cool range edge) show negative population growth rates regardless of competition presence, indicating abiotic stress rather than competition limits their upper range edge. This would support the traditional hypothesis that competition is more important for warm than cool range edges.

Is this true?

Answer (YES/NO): NO